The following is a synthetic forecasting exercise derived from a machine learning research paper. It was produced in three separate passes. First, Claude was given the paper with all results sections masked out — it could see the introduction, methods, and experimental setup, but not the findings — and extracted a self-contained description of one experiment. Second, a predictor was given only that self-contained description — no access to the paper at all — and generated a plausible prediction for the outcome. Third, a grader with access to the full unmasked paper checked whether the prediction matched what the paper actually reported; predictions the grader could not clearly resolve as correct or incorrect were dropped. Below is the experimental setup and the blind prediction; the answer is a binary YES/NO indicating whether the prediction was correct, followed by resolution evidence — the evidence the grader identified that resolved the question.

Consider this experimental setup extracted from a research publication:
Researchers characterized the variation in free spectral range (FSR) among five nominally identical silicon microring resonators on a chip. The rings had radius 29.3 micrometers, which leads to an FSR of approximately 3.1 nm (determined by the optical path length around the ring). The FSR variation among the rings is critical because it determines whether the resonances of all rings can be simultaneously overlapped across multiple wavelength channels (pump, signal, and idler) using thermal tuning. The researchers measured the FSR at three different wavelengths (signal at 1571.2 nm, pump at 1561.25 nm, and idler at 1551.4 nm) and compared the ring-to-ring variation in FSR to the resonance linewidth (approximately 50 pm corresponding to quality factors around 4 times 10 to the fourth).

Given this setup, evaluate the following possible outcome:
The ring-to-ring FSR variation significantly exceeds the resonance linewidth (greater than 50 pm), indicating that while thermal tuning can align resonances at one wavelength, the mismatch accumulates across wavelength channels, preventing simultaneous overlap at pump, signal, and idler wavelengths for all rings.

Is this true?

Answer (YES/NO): NO